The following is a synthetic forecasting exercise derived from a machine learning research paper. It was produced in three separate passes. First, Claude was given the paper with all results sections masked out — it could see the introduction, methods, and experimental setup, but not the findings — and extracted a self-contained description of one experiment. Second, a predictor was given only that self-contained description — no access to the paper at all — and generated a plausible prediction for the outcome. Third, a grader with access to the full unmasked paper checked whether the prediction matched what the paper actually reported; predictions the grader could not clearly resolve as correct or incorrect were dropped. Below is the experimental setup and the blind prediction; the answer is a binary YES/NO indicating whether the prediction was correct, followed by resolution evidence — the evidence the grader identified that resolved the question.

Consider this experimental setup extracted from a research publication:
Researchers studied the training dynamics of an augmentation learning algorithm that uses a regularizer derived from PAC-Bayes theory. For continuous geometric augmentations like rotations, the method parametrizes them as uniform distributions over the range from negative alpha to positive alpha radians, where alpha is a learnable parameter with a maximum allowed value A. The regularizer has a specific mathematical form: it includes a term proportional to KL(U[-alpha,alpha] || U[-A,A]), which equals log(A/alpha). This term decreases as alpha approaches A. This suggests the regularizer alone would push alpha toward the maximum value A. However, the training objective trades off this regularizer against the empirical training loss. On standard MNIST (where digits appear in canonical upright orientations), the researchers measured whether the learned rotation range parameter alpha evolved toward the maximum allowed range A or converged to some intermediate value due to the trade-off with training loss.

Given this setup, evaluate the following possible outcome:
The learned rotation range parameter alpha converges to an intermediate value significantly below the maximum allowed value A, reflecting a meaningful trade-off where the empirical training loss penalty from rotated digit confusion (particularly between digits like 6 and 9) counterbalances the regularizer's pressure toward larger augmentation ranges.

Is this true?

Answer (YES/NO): YES